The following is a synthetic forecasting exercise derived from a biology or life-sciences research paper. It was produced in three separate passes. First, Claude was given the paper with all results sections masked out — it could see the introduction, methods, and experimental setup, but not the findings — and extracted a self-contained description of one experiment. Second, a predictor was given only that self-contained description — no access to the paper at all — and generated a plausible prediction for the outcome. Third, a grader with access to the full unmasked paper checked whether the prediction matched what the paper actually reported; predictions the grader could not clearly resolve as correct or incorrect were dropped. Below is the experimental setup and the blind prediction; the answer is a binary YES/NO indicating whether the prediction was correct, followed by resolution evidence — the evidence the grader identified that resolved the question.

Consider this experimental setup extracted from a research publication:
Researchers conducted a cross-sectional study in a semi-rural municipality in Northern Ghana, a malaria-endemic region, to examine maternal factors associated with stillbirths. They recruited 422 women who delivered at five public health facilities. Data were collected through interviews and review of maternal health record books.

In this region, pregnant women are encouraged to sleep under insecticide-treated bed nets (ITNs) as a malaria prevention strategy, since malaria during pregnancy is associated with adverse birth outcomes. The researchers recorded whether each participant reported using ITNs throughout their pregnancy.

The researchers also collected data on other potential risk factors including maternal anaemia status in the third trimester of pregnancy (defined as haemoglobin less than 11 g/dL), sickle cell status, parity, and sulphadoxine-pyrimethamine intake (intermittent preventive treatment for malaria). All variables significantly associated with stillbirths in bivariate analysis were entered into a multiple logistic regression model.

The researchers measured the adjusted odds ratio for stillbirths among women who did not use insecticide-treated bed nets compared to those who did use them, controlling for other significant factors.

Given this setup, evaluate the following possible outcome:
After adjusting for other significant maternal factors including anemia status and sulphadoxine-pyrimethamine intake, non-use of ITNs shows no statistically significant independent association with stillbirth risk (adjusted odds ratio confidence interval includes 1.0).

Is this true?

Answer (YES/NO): NO